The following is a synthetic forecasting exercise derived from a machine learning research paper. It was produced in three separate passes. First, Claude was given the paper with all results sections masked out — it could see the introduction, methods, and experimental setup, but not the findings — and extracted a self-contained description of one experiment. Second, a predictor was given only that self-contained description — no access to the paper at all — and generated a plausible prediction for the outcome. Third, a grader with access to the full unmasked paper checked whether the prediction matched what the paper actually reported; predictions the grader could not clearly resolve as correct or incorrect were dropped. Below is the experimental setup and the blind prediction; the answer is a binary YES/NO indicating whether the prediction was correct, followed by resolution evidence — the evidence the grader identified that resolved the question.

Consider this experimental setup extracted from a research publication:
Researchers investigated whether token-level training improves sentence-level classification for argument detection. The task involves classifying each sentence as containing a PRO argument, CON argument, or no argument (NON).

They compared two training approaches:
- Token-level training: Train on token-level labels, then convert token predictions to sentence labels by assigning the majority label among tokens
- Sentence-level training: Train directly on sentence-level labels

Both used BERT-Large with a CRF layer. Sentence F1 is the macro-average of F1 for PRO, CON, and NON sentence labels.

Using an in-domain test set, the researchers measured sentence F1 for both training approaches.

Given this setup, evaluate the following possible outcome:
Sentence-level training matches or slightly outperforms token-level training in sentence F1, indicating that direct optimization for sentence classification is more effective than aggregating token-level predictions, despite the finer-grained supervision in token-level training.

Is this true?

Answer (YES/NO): YES